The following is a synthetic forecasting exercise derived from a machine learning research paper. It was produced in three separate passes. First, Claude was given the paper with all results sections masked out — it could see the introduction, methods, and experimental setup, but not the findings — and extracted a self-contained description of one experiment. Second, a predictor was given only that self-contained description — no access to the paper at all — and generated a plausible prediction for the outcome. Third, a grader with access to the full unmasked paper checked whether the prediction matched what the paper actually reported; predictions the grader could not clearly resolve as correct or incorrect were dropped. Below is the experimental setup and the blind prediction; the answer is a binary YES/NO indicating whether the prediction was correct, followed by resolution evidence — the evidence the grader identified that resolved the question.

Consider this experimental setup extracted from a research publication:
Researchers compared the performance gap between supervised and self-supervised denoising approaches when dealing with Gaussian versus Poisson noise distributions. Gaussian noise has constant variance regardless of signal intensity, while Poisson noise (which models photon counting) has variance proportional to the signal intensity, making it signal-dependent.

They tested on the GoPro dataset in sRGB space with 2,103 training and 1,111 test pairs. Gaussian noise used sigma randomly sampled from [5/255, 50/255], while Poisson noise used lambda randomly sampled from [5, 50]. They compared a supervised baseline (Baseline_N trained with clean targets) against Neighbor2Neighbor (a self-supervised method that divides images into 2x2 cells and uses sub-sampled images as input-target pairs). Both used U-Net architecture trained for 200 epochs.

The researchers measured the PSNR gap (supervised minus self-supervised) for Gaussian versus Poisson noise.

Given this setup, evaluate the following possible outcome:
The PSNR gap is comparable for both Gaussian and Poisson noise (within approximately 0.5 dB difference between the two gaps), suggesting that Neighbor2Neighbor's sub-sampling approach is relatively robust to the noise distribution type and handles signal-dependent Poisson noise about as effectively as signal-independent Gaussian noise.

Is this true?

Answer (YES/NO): YES